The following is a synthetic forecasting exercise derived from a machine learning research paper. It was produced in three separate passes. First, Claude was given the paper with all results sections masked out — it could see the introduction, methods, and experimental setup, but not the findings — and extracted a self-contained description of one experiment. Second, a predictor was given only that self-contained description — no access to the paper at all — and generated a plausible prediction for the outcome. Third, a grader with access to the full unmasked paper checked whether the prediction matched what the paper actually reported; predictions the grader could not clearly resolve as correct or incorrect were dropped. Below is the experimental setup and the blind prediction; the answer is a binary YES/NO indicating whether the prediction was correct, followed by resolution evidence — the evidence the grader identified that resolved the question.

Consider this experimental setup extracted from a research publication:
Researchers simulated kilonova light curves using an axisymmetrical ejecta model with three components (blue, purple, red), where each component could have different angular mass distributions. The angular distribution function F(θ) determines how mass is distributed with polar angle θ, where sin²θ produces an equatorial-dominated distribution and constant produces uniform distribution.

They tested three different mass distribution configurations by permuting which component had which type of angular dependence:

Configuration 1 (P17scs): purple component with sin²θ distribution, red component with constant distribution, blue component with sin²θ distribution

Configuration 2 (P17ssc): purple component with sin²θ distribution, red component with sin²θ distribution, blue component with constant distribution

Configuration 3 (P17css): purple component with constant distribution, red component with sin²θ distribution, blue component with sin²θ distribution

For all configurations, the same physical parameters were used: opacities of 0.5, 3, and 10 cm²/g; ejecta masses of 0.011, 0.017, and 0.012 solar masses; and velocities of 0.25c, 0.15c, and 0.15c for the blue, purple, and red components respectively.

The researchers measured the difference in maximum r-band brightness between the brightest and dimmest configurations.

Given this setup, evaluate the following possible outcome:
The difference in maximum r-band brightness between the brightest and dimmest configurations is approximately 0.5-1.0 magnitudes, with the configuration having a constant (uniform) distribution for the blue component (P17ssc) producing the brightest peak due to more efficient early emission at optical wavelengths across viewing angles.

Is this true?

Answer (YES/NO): YES